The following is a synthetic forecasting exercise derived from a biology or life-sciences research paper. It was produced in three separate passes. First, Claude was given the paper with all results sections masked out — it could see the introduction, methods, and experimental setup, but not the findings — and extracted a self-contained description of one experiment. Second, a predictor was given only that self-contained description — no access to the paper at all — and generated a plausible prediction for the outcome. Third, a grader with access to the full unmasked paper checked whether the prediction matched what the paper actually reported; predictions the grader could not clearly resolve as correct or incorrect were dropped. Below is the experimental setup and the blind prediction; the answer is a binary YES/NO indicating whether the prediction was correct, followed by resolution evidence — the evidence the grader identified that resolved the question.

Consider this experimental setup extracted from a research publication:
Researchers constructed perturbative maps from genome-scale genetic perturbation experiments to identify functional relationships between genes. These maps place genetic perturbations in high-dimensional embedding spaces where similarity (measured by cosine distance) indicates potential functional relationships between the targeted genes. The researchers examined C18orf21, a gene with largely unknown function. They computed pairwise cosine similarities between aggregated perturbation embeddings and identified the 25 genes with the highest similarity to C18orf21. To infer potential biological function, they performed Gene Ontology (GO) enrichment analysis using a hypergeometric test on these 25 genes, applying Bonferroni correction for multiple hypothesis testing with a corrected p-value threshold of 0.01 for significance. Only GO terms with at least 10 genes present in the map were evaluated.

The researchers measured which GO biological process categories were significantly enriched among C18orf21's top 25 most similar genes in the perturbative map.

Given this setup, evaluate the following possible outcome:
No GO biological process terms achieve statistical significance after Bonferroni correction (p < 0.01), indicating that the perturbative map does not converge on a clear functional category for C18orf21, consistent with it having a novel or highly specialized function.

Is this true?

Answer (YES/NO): NO